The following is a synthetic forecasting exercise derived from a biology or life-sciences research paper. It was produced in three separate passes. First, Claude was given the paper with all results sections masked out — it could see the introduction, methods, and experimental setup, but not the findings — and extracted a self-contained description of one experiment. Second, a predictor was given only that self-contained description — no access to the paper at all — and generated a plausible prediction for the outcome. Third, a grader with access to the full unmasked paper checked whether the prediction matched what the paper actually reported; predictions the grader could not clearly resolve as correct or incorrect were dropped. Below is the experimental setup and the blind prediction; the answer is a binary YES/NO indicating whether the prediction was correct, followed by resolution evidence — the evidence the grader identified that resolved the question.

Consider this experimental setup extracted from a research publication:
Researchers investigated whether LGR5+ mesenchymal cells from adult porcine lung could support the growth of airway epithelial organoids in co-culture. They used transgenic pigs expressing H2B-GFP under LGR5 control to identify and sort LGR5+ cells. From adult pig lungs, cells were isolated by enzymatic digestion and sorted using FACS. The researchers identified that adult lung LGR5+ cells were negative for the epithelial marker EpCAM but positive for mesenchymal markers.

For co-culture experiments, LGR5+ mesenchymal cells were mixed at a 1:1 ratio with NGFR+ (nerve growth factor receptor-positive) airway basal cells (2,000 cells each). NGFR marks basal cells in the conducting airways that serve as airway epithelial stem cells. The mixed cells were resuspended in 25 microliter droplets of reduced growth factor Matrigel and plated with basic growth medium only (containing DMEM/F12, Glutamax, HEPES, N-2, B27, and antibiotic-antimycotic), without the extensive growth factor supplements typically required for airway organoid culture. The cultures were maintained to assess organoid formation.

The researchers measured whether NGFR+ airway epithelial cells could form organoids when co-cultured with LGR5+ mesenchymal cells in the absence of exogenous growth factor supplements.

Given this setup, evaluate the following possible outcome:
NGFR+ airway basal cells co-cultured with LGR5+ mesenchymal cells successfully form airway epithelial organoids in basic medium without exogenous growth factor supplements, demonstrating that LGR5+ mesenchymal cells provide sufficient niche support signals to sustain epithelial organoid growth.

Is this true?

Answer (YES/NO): YES